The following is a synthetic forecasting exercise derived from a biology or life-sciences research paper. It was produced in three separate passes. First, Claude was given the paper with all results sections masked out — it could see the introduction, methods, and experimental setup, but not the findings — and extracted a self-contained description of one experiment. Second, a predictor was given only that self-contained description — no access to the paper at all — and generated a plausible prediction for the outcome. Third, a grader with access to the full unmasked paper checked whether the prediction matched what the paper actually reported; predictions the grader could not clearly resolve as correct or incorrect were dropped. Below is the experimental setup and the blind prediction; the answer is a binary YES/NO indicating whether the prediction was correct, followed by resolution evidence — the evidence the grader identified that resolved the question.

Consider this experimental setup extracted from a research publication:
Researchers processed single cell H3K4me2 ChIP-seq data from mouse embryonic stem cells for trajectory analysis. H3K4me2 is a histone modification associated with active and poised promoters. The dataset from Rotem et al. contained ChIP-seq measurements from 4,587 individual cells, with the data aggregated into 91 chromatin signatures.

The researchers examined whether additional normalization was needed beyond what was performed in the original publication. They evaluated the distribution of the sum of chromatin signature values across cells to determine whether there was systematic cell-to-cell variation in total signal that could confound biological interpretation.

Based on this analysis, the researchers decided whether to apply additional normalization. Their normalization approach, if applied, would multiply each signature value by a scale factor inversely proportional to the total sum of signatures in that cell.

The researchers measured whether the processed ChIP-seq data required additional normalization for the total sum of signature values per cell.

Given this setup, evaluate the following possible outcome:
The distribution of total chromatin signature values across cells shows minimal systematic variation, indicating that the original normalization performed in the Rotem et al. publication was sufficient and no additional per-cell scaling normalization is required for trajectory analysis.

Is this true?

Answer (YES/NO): NO